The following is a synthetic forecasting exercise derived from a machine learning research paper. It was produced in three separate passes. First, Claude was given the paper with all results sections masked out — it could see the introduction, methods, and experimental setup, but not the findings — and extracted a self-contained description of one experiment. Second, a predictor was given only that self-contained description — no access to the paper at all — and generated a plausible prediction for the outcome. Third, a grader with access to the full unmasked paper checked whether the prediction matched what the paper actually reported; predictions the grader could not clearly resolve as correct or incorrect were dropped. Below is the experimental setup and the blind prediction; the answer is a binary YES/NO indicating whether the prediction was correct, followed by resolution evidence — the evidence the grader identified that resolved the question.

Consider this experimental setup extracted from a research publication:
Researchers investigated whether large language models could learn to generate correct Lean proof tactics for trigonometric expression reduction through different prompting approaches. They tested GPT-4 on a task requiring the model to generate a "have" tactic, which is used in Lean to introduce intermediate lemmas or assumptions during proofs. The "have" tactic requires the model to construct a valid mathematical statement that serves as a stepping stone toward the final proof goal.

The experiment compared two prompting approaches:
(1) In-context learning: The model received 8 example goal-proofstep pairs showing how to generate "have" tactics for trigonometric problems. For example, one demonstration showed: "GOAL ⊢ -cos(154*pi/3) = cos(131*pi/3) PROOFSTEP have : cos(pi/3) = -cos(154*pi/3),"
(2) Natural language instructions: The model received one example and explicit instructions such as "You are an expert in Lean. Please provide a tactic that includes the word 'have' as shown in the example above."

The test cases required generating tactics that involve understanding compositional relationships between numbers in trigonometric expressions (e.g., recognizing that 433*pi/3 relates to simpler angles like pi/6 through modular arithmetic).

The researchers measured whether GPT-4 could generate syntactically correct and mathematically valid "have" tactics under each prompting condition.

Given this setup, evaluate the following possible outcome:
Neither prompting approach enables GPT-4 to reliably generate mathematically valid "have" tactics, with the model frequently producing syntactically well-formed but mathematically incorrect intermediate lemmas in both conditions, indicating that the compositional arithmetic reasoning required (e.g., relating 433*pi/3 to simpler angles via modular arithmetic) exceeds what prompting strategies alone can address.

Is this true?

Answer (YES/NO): NO